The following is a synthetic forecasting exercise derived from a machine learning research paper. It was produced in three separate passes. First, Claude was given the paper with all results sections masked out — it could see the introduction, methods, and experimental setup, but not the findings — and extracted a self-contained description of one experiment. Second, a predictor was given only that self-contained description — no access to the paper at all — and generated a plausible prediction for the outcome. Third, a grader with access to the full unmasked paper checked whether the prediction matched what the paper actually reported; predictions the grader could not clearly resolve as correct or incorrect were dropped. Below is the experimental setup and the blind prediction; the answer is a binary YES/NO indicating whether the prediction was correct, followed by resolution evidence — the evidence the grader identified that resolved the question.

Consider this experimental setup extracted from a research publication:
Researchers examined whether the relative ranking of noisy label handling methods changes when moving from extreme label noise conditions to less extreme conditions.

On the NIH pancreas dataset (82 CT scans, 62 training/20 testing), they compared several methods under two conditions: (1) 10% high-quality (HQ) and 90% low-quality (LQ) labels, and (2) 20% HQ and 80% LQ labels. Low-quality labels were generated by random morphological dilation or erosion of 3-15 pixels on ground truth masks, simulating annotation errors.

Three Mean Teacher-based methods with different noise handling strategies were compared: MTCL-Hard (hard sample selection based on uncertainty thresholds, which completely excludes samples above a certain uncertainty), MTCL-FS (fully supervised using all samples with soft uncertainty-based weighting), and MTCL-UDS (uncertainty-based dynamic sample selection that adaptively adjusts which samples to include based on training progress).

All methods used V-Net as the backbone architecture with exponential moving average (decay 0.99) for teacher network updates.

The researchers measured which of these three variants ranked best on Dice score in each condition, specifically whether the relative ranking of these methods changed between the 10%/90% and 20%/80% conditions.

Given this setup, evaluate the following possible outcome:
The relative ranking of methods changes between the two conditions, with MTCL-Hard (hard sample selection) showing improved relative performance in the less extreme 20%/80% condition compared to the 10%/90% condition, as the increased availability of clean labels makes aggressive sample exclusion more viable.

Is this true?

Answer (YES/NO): NO